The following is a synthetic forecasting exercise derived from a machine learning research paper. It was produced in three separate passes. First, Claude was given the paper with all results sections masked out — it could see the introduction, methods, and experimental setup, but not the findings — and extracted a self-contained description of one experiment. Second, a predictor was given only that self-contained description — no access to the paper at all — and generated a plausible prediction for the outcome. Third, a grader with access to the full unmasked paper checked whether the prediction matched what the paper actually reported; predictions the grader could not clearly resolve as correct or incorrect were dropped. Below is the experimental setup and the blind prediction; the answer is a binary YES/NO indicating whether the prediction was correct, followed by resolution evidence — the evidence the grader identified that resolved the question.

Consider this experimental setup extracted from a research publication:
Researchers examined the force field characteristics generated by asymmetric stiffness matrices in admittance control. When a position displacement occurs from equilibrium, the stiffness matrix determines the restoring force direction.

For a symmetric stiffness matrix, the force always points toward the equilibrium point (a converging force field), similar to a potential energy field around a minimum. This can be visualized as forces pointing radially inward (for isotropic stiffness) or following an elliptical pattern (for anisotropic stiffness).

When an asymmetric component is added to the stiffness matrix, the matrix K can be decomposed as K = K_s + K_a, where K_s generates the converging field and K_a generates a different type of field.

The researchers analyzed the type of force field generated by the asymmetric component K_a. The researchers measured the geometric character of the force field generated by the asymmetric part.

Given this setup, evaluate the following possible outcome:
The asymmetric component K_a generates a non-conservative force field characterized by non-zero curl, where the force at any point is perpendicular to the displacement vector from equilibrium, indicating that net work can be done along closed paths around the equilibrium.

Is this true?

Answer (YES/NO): NO